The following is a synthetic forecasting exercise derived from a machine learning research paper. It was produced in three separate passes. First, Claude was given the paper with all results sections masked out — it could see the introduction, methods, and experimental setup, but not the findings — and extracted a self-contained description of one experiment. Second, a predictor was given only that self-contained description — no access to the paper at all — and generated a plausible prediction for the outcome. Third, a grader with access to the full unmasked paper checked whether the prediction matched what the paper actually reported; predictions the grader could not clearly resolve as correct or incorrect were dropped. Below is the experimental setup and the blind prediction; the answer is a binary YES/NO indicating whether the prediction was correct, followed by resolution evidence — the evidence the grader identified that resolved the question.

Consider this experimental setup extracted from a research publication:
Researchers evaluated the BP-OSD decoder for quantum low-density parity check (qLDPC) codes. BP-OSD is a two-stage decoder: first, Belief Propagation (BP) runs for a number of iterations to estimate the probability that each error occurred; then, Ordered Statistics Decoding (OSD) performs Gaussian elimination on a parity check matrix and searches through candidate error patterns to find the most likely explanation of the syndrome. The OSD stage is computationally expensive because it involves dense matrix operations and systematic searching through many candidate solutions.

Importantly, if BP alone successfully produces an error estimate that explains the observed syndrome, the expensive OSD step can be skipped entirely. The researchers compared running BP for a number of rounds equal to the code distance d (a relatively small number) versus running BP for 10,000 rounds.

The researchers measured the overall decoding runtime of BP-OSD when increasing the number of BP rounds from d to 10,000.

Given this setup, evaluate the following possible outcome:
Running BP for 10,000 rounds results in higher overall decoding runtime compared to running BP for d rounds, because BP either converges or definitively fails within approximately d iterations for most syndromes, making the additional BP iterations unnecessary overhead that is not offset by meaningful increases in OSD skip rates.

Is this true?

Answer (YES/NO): NO